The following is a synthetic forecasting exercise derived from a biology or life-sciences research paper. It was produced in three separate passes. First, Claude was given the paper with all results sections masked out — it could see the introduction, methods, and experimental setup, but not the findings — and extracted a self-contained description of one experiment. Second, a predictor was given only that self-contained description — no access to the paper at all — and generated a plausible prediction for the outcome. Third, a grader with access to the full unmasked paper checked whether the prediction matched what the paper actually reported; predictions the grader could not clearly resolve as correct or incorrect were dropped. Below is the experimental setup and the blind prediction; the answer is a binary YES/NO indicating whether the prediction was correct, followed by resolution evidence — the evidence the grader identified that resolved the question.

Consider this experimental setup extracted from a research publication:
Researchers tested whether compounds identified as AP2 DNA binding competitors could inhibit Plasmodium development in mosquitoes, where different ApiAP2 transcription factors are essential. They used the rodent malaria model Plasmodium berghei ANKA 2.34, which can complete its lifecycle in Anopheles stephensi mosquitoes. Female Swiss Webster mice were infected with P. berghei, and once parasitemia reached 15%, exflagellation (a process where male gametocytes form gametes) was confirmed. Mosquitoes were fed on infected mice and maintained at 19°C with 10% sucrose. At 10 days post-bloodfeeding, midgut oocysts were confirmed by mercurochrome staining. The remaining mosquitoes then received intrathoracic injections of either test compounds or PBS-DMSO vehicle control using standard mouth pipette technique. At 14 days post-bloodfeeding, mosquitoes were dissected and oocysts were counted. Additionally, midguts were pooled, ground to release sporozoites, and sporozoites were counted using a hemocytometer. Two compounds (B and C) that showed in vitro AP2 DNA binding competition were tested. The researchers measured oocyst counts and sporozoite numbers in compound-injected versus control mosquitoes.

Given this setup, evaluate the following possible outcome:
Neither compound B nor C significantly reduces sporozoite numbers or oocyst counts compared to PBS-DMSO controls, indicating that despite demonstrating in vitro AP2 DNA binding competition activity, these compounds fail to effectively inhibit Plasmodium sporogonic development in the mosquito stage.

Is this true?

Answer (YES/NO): NO